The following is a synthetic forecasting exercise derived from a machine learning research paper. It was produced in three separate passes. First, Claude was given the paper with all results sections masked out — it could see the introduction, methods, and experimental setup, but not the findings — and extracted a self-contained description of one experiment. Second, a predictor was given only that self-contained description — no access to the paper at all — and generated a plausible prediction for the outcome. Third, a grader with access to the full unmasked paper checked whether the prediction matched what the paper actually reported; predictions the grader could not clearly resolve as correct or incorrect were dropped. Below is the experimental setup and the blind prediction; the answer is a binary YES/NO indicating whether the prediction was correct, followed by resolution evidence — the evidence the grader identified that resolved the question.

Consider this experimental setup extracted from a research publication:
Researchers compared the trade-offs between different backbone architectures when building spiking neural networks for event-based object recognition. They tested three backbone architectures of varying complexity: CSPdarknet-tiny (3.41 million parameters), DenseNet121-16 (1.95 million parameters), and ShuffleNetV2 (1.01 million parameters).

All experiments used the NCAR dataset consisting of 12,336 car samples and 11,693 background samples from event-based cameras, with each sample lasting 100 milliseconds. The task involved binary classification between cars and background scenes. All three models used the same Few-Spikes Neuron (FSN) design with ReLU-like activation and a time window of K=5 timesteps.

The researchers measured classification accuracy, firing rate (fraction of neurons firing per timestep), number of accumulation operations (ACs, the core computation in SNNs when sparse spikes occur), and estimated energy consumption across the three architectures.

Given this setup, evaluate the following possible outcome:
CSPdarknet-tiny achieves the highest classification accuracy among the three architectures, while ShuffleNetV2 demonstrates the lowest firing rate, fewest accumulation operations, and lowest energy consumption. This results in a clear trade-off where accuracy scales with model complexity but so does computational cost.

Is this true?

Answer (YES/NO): NO